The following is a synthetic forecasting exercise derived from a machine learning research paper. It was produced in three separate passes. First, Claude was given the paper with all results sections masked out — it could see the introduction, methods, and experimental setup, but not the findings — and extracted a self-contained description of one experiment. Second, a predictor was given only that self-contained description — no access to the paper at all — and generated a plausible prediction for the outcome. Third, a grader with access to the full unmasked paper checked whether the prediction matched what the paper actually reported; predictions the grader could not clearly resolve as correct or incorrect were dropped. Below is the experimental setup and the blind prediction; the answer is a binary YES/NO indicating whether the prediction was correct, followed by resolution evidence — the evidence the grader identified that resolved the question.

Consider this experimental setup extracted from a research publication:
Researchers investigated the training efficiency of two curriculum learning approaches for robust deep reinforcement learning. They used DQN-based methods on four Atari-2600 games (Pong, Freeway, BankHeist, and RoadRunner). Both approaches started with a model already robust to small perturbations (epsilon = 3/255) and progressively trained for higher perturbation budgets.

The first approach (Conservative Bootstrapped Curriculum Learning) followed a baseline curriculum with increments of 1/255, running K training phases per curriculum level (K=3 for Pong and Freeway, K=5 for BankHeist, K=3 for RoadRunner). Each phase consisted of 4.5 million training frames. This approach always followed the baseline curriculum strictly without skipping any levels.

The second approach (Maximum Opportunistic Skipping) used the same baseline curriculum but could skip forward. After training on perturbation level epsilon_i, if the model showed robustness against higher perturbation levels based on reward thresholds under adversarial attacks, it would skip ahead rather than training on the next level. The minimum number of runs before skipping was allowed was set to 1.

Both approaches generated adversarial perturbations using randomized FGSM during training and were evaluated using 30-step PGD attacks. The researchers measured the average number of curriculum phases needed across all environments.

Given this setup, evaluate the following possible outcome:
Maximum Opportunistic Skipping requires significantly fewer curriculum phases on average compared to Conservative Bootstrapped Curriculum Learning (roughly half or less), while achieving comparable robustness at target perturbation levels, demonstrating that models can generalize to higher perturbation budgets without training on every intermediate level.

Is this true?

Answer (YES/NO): NO